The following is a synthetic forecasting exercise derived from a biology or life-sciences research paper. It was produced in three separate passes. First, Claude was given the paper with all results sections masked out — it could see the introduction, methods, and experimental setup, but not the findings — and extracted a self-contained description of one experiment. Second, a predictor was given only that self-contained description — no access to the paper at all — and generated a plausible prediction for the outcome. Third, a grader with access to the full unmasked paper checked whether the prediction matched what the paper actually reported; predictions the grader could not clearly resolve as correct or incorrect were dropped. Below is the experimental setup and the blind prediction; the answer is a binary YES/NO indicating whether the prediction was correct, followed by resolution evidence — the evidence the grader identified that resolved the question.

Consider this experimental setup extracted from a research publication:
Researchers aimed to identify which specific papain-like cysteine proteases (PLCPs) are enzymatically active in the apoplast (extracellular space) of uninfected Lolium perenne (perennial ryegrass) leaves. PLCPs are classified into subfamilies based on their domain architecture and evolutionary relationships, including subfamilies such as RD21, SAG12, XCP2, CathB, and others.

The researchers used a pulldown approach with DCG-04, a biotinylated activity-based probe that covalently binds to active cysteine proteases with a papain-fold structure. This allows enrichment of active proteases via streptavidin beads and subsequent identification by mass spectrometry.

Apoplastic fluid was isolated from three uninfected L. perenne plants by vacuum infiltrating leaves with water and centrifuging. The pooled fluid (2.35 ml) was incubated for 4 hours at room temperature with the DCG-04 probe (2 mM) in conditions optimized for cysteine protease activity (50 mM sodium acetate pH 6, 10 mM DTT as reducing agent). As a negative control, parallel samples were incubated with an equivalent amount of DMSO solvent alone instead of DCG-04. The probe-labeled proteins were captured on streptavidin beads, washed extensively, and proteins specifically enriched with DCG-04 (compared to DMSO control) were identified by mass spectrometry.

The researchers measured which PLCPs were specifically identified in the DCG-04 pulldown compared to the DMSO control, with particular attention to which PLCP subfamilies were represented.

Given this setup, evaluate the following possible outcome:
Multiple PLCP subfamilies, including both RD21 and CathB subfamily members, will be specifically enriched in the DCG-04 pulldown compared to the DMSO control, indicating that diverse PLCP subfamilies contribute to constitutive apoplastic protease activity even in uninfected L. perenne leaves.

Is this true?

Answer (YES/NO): YES